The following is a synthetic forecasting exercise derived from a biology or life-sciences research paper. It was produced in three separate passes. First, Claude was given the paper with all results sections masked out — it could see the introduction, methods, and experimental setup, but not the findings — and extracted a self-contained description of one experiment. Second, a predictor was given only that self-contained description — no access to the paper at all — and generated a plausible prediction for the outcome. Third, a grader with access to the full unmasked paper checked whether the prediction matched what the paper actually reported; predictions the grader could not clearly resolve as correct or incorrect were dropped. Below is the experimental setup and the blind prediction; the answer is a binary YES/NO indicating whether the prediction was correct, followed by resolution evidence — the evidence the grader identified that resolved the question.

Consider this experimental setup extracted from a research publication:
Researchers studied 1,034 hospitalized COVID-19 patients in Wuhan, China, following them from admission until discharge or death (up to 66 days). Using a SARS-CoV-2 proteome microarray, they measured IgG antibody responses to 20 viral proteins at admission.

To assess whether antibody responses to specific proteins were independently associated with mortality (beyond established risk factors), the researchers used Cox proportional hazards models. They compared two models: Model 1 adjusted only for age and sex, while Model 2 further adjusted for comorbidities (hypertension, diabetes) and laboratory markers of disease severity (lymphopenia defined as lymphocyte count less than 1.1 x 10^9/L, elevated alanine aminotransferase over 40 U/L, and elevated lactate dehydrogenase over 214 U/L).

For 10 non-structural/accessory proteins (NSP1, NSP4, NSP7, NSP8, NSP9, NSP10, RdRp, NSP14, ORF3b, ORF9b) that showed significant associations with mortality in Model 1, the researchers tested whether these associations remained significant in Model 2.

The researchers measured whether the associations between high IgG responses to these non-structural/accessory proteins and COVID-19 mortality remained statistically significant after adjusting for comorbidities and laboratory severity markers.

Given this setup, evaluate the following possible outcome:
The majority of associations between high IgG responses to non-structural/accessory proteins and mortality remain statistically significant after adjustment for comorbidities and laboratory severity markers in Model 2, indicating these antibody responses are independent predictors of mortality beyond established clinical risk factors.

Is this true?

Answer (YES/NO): YES